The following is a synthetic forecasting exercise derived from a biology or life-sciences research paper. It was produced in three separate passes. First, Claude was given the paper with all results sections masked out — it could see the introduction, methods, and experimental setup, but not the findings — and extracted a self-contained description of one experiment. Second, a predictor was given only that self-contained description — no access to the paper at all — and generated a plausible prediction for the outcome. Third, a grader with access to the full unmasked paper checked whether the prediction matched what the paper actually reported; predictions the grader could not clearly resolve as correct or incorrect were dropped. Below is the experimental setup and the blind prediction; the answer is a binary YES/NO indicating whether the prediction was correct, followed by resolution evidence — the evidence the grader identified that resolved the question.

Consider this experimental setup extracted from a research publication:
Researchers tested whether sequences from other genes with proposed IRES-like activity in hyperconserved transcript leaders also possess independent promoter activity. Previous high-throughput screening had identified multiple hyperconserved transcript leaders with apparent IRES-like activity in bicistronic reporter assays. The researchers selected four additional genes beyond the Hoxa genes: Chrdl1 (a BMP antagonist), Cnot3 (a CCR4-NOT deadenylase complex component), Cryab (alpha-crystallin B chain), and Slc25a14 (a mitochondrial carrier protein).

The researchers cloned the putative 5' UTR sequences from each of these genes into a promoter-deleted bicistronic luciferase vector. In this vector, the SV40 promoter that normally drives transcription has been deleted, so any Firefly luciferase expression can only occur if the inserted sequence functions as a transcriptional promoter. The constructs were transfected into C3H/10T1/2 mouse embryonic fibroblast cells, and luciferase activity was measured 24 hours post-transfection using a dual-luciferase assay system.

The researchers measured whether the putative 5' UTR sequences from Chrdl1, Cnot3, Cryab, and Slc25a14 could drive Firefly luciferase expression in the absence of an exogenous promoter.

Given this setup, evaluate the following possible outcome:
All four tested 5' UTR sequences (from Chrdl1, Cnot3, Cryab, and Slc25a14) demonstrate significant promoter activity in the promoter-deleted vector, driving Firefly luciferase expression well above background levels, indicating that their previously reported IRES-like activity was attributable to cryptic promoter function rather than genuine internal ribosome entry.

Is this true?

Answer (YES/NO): YES